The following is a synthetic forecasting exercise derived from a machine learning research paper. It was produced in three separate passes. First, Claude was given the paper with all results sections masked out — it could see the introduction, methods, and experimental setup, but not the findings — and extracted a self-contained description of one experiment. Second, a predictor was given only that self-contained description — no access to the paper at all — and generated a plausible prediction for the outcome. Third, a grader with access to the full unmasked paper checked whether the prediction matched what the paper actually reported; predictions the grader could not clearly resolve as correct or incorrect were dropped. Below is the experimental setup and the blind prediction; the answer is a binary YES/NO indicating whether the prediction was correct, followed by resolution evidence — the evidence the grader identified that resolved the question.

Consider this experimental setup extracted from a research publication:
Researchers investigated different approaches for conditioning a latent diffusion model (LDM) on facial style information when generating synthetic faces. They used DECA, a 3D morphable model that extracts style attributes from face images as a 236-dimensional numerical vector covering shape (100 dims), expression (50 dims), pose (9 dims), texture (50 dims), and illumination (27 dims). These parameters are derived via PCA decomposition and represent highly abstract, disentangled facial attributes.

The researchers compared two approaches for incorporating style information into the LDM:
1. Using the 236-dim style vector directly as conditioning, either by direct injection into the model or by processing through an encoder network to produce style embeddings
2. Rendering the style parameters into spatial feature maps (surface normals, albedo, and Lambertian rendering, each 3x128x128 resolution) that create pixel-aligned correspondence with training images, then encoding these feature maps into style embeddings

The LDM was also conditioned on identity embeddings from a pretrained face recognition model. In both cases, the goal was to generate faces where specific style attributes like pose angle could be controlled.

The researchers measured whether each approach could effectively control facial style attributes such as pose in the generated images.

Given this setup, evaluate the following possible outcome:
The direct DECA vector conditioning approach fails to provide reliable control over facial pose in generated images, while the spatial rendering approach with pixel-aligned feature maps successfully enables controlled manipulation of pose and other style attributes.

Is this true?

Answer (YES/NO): YES